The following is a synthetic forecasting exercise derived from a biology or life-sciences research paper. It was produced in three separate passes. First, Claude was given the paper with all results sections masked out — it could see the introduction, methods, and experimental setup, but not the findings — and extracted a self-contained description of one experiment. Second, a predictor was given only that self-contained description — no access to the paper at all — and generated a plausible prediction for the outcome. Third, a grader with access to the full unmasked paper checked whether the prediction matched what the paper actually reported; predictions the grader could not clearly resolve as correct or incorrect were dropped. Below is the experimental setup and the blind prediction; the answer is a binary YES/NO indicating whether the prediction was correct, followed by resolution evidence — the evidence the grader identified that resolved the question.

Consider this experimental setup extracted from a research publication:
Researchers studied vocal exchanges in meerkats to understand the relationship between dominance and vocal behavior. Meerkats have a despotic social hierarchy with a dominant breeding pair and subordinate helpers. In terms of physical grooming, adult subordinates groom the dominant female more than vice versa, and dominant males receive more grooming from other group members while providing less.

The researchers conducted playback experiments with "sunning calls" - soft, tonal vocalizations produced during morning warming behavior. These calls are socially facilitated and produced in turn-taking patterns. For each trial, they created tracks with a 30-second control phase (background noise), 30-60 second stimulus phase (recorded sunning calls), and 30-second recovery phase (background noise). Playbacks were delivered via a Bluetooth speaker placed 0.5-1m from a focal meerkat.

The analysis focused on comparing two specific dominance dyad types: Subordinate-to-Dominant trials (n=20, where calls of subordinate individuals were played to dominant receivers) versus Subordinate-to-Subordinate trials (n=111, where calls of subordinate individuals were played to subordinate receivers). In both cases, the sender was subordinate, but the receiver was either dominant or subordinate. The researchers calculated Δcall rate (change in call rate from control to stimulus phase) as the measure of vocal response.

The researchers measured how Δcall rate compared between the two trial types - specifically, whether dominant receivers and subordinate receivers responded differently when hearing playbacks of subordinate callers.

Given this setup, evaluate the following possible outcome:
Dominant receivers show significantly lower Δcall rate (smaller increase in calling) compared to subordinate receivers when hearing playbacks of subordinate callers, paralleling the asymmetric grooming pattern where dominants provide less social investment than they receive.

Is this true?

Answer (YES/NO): NO